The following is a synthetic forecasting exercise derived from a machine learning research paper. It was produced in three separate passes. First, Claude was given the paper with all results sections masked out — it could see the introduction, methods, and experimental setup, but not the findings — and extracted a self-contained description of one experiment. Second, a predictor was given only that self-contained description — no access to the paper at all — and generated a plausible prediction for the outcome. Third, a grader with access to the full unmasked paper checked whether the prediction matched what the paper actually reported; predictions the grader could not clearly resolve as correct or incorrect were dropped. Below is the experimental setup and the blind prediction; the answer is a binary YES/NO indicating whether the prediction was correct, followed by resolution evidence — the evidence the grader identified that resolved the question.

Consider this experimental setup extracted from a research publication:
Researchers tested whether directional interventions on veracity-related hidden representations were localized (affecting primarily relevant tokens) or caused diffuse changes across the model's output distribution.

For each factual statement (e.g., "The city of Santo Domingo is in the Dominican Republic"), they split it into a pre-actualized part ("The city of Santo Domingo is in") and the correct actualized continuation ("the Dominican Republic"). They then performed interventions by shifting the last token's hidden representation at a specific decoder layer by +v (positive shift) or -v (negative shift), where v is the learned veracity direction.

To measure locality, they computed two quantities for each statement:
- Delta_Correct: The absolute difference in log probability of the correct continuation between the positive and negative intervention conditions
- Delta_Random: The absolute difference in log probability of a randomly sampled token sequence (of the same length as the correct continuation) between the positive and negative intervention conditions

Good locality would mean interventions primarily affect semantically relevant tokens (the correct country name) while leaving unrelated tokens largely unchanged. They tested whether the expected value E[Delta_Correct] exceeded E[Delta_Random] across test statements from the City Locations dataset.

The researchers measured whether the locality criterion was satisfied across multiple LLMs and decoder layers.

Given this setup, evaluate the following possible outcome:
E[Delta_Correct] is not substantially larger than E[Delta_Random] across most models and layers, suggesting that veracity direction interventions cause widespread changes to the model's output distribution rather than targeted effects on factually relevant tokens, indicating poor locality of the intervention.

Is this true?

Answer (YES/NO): NO